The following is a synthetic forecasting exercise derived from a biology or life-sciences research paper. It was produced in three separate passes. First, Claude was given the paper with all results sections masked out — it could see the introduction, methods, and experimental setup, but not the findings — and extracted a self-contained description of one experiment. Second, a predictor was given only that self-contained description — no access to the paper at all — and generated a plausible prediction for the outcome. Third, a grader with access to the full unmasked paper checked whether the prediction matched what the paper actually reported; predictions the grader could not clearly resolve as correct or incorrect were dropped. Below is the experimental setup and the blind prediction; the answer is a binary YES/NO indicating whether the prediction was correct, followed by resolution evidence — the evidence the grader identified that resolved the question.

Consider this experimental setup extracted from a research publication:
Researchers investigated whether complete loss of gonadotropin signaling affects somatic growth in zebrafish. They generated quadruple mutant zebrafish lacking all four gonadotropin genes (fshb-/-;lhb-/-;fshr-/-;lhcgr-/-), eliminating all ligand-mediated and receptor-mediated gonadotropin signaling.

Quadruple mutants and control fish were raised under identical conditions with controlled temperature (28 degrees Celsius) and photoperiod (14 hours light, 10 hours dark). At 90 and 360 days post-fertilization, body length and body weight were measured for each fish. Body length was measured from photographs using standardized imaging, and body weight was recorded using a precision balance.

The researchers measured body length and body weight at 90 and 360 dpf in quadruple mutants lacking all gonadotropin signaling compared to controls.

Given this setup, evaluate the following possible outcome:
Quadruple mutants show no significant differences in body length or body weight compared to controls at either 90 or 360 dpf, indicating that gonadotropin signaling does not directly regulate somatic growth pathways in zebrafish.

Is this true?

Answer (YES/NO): YES